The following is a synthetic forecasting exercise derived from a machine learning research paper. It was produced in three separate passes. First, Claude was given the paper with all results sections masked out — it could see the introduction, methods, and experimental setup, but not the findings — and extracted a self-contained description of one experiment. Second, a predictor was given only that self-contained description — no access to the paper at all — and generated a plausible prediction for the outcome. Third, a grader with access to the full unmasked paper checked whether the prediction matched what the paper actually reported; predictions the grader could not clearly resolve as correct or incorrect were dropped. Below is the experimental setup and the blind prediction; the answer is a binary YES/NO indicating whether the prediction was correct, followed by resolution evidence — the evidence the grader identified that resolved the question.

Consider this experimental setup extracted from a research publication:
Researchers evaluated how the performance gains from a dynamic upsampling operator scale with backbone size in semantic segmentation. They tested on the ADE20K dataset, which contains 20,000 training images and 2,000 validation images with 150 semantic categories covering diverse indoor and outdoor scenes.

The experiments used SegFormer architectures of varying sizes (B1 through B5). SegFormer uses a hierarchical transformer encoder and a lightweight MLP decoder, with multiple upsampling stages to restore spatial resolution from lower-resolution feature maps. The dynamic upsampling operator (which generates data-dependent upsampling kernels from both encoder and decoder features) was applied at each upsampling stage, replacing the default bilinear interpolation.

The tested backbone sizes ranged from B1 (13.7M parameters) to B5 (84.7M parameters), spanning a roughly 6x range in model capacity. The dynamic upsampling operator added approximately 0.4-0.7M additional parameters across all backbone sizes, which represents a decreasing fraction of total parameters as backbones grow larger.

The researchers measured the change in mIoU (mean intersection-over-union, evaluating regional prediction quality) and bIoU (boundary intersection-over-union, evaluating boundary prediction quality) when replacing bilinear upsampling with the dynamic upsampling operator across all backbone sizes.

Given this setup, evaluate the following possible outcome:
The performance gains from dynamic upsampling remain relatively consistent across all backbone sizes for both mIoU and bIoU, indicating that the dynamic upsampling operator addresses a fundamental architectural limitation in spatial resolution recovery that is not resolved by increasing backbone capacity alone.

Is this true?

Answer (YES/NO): NO